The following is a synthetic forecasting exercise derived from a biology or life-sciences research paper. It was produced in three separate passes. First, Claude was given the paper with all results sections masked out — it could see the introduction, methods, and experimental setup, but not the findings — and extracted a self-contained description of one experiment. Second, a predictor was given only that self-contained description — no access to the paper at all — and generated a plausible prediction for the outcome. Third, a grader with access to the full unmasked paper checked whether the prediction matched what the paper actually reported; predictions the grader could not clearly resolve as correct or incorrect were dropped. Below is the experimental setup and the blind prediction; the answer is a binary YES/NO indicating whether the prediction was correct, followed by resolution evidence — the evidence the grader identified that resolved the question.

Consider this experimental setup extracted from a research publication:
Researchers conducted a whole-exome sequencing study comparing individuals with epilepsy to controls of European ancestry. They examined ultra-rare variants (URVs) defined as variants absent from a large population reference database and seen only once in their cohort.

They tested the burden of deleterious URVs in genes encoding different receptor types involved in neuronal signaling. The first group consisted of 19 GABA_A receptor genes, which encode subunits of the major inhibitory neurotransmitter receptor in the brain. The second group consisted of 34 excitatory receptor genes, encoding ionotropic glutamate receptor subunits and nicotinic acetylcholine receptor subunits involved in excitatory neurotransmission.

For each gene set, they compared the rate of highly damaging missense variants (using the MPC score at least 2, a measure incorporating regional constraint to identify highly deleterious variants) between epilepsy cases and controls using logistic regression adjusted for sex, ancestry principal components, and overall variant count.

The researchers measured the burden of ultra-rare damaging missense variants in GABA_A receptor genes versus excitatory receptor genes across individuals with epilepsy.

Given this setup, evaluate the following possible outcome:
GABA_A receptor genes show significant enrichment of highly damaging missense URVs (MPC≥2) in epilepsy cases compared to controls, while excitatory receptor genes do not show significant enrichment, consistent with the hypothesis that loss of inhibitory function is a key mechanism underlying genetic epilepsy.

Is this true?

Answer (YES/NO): YES